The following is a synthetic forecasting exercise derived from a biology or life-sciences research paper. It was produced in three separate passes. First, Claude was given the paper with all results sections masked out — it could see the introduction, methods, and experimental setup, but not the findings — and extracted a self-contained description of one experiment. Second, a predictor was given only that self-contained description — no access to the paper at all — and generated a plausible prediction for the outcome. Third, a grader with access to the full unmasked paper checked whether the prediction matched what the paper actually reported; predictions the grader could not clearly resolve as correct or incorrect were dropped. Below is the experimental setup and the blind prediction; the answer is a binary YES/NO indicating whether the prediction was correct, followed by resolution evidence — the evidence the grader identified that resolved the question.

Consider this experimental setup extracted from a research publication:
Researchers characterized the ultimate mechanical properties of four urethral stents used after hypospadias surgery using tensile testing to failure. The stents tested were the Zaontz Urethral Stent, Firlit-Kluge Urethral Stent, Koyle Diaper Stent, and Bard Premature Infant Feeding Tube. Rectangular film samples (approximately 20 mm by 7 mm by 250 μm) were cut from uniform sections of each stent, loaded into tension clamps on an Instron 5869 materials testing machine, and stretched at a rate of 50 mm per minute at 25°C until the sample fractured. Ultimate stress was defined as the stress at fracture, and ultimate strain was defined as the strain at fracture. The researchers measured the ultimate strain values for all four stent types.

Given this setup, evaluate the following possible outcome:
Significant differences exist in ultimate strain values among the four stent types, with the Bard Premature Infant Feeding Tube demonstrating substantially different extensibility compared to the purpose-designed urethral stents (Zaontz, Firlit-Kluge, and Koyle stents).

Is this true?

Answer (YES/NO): YES